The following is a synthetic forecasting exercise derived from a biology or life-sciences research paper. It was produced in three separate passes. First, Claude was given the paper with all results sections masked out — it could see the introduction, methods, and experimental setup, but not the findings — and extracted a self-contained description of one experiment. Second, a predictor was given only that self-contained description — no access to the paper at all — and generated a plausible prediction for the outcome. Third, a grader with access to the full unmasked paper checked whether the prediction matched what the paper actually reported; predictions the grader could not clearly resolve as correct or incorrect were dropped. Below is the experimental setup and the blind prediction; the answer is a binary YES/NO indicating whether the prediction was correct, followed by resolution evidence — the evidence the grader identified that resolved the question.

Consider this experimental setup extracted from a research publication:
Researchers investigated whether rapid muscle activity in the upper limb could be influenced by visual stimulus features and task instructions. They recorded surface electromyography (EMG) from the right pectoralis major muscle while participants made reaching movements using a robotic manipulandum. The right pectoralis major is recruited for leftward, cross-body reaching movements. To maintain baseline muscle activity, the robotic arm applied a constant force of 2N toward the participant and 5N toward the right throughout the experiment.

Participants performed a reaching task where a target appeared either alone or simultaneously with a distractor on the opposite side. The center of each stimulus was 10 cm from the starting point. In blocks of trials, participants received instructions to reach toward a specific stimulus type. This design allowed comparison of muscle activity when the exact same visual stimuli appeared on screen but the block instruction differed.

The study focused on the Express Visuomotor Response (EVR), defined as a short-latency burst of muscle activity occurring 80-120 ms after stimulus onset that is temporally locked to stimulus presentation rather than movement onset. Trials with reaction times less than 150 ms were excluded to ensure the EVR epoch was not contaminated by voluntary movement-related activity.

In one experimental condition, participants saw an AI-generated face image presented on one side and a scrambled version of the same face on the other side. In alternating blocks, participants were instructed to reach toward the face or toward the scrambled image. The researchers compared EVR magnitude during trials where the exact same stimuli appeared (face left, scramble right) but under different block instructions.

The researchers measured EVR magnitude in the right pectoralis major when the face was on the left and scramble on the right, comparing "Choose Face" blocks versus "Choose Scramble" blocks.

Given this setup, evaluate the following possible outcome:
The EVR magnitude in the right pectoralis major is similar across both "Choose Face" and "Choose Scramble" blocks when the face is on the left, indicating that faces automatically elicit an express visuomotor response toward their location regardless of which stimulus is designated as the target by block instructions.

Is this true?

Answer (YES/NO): NO